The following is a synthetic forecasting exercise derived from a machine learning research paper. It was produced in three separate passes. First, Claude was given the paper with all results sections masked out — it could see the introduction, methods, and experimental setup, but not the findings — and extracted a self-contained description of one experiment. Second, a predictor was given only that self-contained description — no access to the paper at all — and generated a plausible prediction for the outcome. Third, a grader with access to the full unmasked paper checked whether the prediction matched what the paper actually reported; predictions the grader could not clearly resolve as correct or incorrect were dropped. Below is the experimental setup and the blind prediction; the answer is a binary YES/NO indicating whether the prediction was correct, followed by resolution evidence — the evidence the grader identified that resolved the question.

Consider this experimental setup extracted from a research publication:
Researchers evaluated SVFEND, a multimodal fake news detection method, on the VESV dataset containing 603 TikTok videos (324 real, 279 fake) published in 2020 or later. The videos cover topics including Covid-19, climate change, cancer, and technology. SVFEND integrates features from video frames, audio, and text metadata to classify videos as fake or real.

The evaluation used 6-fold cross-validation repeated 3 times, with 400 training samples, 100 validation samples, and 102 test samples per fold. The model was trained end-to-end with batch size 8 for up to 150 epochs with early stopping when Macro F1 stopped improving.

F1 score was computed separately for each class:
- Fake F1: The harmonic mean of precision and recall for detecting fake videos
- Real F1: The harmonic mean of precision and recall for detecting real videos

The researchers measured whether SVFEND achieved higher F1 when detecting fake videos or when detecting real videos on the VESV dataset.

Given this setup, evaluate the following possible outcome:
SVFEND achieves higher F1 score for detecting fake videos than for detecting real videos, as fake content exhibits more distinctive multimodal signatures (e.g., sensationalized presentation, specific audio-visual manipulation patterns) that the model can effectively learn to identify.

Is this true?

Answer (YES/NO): YES